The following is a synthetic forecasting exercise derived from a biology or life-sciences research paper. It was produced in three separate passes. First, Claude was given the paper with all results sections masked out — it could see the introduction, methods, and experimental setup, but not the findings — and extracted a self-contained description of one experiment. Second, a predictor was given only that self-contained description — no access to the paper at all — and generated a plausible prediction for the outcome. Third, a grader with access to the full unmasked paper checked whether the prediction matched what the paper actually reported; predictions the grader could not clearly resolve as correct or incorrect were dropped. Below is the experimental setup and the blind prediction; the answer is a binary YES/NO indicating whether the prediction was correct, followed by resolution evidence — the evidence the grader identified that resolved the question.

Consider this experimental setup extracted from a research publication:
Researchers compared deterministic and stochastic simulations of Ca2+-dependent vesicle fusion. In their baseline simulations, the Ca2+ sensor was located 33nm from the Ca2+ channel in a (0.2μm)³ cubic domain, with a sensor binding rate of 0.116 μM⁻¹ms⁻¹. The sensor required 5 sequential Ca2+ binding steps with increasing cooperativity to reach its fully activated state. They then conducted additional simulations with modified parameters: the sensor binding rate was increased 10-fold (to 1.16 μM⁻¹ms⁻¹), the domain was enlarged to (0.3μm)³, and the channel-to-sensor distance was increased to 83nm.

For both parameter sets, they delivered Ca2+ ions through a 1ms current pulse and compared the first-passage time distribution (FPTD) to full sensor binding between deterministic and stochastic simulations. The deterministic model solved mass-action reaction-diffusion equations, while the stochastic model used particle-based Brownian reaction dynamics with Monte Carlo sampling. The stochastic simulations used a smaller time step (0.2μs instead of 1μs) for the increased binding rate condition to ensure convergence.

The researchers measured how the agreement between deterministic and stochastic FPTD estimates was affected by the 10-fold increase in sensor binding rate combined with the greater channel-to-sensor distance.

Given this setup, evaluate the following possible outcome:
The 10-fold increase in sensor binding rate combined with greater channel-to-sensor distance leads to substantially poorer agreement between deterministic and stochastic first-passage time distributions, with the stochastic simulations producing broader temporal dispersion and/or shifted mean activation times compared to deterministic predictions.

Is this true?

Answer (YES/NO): NO